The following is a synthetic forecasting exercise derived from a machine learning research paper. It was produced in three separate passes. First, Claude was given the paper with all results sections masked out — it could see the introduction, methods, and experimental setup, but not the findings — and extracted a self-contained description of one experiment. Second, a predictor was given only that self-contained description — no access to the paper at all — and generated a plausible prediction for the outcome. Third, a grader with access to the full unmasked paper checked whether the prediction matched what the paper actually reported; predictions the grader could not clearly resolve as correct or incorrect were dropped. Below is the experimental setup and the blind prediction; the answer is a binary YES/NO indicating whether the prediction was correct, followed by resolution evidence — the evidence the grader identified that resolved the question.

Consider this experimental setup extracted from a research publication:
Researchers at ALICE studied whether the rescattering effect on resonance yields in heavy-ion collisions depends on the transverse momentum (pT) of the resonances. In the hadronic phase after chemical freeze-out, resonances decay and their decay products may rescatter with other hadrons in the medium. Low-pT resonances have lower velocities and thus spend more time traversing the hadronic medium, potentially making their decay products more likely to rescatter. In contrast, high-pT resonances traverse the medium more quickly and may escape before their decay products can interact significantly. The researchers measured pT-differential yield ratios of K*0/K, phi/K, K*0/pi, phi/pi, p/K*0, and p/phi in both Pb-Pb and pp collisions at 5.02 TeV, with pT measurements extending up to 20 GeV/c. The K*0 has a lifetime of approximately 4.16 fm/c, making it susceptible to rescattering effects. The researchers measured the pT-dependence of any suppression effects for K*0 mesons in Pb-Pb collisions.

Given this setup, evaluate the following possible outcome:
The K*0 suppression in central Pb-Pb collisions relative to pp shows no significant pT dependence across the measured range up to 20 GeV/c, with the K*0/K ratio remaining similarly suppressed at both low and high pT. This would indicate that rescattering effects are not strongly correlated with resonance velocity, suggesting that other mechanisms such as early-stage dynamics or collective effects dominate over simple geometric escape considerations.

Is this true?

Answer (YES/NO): NO